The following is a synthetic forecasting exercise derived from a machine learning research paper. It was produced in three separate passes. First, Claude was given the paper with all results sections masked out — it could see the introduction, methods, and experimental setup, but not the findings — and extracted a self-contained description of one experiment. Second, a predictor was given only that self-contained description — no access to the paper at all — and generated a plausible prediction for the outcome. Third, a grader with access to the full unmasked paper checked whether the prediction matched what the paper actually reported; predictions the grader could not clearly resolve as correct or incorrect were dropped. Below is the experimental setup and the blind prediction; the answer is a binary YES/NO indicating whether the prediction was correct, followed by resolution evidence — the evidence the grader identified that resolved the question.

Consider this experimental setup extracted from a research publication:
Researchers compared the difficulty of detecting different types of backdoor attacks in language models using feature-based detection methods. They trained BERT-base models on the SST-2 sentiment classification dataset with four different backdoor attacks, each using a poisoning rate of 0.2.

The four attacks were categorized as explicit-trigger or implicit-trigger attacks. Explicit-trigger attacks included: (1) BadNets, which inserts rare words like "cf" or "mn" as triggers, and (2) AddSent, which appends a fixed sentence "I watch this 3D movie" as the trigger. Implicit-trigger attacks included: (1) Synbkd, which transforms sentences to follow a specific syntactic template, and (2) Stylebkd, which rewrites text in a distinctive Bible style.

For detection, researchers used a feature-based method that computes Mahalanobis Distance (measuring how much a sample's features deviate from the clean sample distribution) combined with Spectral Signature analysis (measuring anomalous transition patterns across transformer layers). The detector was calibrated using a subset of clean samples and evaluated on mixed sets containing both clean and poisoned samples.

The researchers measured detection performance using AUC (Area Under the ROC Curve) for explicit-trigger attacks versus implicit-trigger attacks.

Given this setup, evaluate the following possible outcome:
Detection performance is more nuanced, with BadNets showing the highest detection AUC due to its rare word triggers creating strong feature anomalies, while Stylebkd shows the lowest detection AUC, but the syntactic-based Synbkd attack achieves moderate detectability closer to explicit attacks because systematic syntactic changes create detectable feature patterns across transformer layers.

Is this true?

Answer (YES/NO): NO